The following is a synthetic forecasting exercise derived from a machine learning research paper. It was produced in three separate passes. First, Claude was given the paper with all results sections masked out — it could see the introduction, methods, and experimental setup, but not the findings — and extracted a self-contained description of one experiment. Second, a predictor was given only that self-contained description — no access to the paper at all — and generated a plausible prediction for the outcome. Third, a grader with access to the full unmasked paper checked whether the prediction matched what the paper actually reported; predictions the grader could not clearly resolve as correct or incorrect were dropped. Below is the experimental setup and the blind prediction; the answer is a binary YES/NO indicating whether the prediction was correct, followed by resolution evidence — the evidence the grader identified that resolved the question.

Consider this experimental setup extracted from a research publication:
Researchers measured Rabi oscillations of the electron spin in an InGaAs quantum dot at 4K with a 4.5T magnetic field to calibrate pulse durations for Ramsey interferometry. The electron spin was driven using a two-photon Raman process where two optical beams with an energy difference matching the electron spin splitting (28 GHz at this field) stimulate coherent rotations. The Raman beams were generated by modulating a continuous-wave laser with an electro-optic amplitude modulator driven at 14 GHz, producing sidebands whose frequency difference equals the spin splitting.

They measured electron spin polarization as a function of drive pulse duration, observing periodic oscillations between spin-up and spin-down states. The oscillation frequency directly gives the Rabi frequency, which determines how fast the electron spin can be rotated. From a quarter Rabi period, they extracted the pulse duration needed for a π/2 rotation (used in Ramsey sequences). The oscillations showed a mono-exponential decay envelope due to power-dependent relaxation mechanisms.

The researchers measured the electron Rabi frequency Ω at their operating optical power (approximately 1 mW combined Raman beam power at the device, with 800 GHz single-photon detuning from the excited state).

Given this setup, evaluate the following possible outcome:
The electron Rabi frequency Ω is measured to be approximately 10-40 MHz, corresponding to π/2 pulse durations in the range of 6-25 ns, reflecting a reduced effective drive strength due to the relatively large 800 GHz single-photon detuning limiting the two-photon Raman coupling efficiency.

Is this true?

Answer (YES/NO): NO